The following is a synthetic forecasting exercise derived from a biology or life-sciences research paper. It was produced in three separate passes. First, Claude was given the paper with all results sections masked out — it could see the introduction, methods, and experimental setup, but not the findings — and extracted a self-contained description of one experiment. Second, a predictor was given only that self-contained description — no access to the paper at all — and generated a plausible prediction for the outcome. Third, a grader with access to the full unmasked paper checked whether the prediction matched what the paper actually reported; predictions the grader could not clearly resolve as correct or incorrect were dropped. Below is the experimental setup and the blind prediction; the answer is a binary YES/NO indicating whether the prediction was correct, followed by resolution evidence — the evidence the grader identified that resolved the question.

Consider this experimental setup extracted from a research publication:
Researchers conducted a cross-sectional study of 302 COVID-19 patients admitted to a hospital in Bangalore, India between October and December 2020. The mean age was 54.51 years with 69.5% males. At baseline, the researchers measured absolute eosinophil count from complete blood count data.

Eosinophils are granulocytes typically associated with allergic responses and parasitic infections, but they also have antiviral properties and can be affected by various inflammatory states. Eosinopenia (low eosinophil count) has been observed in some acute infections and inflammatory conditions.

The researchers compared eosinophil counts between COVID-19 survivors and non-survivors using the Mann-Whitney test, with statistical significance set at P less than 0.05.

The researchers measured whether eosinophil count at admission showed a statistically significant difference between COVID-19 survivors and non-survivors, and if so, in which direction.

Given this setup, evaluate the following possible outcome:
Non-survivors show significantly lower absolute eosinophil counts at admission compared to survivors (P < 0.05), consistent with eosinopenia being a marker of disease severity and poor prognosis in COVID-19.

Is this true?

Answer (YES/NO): NO